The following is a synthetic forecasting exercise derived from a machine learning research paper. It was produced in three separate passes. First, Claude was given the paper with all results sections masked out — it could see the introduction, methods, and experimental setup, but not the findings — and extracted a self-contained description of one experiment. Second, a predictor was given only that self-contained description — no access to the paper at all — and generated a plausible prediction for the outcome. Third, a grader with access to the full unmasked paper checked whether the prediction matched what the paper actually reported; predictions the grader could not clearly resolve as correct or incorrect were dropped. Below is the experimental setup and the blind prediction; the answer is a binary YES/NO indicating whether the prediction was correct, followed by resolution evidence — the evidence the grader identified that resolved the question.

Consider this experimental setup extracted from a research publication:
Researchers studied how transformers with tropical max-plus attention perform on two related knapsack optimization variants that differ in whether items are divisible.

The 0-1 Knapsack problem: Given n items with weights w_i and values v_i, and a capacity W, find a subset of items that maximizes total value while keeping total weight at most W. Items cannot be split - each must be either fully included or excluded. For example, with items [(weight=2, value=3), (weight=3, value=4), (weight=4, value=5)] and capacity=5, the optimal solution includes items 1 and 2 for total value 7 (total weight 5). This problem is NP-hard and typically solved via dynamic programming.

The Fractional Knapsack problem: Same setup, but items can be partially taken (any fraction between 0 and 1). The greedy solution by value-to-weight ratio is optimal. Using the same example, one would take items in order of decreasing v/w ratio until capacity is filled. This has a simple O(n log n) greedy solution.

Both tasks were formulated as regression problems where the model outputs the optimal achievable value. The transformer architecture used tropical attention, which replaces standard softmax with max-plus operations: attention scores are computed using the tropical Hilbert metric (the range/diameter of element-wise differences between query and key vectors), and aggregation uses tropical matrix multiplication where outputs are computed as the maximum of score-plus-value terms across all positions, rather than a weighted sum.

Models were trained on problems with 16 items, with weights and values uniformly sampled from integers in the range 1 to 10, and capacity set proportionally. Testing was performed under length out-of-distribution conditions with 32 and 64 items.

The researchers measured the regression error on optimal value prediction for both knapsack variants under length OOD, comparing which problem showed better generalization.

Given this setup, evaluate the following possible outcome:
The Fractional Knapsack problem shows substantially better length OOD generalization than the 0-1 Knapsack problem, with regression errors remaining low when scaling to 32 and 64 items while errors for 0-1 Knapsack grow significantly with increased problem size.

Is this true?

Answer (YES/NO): NO